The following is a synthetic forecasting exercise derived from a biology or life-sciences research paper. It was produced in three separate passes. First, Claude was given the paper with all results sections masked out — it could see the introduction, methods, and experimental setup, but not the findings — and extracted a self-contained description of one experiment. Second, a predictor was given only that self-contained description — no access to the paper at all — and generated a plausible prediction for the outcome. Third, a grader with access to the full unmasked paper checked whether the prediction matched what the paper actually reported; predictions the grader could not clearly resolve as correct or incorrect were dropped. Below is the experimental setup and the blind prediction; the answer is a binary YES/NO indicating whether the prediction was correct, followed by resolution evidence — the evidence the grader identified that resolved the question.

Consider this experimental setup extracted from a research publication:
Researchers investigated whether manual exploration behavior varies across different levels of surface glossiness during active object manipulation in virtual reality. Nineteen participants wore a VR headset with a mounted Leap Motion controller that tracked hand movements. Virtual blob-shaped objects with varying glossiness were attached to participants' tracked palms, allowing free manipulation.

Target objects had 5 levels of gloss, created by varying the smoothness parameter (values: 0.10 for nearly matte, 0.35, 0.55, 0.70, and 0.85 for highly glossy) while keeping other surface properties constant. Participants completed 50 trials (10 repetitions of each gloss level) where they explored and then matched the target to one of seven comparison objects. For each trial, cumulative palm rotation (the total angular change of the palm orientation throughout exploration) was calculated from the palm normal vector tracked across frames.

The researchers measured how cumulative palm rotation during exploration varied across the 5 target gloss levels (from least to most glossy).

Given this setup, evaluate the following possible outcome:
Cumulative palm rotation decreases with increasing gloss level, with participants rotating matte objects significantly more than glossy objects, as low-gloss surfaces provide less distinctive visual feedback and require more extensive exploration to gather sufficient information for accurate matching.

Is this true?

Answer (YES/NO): NO